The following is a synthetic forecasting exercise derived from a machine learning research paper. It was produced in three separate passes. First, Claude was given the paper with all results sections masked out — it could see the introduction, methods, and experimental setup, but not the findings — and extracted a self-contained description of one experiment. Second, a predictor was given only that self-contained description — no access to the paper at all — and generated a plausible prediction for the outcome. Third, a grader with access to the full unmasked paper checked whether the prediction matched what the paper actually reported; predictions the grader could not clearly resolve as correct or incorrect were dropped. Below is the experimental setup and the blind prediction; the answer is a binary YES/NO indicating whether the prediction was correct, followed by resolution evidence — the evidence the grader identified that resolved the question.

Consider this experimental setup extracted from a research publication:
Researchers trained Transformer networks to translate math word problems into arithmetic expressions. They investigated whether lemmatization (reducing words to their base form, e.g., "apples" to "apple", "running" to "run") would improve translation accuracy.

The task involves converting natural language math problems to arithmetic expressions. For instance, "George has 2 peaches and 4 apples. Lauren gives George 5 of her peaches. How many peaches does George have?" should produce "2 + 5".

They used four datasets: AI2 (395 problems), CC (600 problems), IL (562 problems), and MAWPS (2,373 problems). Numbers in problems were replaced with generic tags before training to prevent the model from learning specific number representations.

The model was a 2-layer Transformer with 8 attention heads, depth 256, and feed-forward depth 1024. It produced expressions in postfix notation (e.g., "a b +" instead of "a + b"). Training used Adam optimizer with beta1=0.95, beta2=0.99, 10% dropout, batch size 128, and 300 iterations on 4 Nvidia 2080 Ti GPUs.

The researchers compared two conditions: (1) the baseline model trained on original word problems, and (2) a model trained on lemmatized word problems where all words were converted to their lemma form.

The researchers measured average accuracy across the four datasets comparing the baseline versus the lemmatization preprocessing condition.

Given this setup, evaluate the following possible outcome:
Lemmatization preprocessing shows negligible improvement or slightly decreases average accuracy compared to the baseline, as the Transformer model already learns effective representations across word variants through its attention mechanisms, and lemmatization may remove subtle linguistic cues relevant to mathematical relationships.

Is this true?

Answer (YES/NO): NO